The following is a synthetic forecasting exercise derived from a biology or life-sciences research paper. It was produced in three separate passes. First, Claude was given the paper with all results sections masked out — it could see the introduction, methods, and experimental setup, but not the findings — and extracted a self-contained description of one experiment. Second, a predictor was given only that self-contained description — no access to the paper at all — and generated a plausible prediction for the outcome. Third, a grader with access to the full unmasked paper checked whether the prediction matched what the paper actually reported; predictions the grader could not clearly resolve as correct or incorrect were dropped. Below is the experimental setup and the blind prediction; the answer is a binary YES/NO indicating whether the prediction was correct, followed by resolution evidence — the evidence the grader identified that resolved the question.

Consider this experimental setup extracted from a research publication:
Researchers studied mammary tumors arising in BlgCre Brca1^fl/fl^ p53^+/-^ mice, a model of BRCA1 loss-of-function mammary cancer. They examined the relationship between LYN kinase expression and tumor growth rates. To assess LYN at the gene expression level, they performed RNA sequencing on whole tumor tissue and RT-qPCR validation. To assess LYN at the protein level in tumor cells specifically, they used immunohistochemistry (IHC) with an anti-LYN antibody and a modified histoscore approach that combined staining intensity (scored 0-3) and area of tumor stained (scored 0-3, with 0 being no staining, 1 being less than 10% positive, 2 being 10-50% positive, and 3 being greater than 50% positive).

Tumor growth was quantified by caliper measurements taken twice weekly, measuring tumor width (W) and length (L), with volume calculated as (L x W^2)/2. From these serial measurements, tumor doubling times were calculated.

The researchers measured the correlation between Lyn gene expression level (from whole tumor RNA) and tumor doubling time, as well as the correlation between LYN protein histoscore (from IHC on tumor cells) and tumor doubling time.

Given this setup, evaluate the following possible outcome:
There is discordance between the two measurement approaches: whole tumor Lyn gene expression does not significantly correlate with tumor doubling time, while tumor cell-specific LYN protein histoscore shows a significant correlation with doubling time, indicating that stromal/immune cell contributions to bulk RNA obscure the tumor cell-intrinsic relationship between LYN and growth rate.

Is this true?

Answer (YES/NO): NO